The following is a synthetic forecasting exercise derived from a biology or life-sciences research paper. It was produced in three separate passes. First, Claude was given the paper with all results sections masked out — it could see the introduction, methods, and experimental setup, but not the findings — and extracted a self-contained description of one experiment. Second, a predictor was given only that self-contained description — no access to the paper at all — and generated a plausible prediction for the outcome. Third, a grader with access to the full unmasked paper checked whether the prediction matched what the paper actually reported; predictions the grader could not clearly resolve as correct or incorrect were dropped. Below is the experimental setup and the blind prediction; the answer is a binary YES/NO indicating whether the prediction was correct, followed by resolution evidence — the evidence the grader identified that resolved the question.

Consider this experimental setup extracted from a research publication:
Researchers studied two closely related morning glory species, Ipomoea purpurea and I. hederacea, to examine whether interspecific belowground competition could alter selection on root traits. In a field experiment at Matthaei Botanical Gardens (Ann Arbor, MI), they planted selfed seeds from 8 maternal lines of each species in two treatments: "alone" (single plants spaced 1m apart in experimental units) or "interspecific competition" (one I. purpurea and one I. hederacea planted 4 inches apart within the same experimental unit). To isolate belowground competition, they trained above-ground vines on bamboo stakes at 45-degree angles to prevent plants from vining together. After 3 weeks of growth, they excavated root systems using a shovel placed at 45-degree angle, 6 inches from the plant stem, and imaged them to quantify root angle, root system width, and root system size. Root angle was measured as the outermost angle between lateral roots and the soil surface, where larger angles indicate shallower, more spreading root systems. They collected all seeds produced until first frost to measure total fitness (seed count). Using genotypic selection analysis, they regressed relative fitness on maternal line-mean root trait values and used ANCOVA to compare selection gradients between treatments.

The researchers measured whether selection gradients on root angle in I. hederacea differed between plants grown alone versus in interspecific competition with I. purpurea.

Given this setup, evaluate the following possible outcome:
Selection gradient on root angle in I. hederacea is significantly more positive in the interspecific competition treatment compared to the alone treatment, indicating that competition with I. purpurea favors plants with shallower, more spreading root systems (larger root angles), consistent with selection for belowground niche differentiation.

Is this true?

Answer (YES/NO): YES